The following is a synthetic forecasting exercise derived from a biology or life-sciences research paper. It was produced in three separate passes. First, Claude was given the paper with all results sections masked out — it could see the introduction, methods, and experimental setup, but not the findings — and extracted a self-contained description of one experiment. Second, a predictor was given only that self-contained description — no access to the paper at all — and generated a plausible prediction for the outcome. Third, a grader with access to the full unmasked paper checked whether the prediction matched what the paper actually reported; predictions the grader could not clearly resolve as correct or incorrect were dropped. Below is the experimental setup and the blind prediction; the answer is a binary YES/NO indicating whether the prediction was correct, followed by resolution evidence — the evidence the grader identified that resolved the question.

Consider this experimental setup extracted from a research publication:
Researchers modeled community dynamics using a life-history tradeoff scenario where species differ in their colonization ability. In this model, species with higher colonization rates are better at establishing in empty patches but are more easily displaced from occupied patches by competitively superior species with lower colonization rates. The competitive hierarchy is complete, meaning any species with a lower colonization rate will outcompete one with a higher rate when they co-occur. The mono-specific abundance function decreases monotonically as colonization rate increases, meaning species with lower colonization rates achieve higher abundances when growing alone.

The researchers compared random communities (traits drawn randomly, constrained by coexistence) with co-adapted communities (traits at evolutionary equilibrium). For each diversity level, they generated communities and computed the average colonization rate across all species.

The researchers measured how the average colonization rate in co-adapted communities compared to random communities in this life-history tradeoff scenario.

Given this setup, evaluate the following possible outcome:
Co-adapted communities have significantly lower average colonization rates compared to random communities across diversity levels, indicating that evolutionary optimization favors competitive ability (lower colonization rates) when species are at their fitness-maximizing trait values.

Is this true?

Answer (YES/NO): NO